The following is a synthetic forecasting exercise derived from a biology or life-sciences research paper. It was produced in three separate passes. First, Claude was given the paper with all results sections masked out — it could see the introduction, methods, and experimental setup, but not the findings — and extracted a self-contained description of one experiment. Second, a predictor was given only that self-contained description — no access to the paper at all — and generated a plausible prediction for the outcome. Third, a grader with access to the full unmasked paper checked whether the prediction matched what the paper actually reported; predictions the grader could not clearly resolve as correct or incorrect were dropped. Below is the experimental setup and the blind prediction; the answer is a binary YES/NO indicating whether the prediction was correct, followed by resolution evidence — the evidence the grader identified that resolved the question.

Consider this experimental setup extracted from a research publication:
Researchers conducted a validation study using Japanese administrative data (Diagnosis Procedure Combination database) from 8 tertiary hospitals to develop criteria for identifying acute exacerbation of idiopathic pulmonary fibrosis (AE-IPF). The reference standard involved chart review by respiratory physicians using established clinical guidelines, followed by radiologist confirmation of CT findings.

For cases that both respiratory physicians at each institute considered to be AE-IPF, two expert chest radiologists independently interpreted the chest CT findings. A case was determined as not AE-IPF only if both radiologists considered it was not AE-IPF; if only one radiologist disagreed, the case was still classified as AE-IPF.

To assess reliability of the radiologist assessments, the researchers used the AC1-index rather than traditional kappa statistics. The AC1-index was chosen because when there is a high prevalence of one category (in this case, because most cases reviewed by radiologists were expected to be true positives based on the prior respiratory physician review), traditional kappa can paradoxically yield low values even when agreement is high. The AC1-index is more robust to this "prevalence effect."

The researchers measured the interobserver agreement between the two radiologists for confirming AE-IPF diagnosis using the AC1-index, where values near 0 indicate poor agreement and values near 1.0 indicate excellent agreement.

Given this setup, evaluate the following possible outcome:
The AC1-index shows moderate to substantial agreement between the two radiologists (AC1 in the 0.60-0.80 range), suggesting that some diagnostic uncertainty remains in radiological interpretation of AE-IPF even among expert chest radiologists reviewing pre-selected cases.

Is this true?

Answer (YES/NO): NO